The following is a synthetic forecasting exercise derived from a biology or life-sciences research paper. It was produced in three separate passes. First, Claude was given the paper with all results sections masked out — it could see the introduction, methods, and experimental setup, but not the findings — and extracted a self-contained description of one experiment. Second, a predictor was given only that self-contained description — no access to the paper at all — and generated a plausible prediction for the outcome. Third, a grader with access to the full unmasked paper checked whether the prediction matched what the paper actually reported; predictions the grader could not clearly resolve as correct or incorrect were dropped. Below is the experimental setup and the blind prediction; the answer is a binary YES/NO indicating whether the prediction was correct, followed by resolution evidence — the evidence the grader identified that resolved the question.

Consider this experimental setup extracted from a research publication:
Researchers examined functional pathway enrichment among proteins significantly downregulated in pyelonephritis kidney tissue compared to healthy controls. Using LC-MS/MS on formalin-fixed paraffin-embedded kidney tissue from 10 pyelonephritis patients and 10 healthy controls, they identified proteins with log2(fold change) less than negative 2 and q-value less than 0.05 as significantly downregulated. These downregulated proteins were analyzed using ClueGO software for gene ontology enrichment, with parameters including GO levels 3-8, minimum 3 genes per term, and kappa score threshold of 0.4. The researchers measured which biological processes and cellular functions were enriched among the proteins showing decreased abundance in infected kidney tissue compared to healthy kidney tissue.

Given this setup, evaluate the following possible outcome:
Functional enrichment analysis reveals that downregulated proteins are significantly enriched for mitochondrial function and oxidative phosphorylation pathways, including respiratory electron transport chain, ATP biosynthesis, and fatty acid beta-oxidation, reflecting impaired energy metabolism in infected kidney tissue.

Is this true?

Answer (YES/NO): YES